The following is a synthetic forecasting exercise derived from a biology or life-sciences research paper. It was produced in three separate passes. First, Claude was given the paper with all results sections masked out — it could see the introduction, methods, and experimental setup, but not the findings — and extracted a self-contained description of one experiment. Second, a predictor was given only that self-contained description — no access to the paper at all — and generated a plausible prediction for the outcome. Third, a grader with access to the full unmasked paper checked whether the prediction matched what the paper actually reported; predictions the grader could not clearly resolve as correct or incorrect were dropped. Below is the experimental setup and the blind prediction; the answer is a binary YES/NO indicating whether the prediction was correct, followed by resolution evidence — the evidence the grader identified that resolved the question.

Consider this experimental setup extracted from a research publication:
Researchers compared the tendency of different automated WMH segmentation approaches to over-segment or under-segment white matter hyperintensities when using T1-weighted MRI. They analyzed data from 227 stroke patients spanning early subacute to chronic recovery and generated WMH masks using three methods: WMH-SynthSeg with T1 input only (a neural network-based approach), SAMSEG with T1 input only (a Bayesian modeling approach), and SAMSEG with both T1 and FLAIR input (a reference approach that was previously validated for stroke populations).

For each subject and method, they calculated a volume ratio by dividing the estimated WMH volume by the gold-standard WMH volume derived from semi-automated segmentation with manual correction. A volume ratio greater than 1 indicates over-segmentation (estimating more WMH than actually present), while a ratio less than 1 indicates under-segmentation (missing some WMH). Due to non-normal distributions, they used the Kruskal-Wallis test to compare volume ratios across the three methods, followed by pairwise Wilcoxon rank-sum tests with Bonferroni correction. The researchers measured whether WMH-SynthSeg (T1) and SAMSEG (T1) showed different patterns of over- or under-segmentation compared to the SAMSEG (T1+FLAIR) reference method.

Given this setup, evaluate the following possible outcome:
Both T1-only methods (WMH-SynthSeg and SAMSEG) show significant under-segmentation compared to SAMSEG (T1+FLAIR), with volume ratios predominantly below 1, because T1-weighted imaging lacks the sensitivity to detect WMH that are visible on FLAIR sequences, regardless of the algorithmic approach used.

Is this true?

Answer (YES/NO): NO